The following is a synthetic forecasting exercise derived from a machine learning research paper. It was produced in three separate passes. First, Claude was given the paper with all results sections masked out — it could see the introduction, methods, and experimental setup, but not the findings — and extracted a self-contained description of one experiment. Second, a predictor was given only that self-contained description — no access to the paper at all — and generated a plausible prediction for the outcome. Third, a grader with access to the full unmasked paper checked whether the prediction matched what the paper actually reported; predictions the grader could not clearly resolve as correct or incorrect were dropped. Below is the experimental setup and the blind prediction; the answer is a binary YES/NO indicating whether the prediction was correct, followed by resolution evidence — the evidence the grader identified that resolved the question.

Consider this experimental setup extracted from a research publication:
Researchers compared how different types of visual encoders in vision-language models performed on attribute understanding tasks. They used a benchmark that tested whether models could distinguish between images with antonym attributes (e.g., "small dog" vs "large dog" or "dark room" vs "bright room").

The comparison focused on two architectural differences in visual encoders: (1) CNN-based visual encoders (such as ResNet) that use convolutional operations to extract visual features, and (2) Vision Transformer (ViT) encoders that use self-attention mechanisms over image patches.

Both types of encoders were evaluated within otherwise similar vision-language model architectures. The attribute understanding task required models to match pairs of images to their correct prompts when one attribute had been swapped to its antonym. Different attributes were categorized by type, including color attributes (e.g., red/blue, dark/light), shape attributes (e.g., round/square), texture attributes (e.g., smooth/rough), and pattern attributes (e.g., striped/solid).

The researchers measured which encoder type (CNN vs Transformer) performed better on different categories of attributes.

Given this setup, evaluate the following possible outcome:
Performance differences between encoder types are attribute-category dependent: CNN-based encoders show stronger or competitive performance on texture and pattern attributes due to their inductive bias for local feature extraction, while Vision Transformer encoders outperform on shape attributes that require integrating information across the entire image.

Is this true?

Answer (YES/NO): YES